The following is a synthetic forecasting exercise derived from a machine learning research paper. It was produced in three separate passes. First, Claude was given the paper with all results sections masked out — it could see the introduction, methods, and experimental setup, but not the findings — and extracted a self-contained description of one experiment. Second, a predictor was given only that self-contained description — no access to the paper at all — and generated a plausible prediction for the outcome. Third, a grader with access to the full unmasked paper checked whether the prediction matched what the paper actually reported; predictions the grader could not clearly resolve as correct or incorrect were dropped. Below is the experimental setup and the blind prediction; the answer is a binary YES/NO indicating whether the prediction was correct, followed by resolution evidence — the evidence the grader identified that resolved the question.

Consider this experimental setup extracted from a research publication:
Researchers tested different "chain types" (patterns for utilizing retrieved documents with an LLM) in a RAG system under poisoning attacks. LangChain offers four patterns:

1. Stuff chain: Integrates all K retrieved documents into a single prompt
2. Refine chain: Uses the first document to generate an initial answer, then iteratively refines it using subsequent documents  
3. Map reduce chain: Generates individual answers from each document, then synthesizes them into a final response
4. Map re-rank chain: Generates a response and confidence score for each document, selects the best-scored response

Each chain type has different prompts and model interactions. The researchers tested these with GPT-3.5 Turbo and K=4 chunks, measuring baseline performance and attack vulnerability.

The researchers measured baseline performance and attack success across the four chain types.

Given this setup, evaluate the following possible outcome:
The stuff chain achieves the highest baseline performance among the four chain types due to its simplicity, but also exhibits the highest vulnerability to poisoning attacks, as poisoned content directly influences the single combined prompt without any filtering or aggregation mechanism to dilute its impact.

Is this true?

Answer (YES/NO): NO